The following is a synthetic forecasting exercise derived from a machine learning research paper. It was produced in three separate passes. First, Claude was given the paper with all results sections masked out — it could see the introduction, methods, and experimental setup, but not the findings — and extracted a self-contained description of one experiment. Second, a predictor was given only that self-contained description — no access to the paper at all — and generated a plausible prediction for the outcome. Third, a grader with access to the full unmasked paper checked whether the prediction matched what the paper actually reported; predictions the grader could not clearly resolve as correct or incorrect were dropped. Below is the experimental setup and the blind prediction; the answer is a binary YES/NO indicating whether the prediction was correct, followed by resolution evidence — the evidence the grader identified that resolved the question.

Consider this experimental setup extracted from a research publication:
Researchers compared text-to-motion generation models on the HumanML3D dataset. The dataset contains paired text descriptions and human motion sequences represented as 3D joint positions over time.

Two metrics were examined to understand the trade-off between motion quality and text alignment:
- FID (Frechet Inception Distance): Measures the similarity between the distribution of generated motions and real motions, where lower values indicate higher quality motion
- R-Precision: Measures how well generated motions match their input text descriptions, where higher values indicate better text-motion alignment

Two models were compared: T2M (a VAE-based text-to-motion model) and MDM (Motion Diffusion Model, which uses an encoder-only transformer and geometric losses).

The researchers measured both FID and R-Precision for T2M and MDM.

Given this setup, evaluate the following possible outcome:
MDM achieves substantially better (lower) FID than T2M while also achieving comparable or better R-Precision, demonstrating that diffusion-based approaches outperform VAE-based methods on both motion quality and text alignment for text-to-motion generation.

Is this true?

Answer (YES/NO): NO